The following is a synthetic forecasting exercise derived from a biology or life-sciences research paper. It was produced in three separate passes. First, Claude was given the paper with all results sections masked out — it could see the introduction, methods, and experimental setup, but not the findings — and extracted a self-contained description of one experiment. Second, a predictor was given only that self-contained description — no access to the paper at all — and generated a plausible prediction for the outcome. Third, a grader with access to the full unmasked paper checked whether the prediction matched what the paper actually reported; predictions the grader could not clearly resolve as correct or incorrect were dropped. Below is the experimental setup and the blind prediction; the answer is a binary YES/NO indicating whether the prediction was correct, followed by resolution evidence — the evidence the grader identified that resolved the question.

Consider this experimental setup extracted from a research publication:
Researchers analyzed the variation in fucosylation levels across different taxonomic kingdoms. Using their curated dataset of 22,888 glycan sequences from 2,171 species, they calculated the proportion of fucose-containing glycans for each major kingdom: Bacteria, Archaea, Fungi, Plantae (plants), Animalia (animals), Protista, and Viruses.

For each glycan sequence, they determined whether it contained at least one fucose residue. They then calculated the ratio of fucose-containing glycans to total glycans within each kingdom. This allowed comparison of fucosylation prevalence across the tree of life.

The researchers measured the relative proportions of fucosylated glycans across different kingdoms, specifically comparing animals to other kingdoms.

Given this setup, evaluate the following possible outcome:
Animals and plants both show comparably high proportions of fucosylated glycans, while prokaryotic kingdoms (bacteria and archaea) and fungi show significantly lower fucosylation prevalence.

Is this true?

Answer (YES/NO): NO